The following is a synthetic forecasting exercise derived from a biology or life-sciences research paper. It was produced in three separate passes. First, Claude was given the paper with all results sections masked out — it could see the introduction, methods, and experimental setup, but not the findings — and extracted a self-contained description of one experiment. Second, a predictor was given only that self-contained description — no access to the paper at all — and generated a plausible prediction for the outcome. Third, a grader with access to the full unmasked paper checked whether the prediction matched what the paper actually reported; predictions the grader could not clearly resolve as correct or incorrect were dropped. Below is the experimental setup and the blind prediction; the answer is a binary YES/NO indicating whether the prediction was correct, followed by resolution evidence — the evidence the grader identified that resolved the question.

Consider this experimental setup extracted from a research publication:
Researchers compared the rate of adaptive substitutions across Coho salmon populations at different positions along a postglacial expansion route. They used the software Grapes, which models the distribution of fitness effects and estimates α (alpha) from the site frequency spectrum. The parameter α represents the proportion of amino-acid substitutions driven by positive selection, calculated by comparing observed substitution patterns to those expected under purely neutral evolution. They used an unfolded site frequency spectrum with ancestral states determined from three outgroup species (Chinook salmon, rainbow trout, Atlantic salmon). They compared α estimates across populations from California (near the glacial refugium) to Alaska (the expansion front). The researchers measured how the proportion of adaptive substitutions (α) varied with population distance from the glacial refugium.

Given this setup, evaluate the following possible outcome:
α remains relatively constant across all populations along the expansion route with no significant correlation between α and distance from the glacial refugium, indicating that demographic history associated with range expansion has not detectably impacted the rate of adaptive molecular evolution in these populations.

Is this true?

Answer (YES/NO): NO